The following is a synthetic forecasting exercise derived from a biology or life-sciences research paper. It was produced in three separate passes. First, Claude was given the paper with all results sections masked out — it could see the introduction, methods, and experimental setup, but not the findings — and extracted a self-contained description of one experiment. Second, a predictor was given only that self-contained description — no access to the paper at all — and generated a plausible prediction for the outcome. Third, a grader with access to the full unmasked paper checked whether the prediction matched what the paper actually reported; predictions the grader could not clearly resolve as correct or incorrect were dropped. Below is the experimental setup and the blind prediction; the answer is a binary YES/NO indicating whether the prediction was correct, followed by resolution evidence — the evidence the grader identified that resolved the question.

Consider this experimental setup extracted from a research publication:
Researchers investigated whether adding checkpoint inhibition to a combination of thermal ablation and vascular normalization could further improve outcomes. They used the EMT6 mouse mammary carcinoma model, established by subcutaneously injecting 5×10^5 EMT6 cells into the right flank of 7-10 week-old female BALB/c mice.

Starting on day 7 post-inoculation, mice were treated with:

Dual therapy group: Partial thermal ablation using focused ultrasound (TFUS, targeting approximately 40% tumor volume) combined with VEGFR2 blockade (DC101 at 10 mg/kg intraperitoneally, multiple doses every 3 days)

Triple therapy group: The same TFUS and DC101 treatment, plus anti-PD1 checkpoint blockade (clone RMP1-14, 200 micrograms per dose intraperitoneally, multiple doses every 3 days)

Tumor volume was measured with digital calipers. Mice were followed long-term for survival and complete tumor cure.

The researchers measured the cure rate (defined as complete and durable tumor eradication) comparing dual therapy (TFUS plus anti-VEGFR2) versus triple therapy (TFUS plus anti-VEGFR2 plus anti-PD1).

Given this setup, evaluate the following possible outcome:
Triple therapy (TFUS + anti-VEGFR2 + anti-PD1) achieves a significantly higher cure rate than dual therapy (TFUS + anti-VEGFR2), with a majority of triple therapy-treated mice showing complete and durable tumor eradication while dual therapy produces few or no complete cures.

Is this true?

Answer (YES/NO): NO